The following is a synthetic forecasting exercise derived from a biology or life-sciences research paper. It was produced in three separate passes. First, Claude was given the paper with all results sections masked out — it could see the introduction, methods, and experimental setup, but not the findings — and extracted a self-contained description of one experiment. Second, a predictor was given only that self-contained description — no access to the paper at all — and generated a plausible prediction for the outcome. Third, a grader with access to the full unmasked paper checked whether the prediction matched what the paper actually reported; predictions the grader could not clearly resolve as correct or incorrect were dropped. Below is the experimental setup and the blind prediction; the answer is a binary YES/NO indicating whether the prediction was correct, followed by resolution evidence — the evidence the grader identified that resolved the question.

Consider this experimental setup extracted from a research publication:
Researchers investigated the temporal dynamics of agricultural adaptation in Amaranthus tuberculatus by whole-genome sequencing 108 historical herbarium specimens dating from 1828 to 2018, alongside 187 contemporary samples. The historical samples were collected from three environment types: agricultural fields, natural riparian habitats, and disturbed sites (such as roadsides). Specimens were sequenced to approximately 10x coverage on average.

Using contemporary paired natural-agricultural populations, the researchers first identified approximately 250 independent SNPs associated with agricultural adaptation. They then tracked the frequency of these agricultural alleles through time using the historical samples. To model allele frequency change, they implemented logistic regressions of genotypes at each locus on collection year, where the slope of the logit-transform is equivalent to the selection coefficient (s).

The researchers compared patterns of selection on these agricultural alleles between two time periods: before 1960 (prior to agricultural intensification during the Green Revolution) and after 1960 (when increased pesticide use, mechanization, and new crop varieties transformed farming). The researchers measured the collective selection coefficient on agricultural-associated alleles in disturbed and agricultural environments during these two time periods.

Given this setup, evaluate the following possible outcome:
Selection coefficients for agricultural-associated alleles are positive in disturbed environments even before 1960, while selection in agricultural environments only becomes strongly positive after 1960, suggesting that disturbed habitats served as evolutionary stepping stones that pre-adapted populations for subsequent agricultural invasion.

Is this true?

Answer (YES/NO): NO